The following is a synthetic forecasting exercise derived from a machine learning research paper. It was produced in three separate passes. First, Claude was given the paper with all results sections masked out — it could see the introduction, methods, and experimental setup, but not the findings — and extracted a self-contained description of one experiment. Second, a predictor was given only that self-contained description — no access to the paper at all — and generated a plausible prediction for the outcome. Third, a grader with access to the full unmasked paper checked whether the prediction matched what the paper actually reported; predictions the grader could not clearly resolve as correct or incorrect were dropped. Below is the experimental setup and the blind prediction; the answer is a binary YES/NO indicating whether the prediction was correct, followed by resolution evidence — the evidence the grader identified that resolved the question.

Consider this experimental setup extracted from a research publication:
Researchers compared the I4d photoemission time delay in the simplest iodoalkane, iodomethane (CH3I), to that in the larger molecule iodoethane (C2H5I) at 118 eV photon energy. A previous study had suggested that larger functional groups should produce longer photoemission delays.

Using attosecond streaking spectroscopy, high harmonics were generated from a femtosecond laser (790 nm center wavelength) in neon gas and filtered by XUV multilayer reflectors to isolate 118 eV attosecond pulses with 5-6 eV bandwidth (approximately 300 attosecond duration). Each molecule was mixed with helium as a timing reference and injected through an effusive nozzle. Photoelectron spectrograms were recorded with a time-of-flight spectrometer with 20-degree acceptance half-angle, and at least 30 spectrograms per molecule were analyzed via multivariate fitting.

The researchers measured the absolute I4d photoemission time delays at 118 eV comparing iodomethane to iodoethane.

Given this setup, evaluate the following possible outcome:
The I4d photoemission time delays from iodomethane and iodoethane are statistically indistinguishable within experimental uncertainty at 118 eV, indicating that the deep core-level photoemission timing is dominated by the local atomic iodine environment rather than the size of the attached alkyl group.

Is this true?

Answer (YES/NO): NO